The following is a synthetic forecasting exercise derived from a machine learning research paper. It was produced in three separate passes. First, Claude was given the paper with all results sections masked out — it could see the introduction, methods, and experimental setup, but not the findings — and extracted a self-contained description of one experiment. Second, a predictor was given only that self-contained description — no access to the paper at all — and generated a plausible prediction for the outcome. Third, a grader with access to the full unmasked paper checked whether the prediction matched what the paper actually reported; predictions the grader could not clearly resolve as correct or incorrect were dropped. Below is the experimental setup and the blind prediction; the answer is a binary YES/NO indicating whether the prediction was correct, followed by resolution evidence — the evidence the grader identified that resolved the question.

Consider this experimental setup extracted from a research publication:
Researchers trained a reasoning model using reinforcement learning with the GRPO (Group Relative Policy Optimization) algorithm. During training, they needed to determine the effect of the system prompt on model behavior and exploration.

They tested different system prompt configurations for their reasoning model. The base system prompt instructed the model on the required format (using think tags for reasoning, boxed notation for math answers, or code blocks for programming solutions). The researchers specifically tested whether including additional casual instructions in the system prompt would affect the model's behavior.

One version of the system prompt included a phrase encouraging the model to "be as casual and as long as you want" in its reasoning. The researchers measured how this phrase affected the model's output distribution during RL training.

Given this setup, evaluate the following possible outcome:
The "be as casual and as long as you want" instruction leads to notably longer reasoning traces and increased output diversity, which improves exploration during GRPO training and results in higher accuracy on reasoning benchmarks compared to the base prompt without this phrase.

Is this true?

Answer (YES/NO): NO